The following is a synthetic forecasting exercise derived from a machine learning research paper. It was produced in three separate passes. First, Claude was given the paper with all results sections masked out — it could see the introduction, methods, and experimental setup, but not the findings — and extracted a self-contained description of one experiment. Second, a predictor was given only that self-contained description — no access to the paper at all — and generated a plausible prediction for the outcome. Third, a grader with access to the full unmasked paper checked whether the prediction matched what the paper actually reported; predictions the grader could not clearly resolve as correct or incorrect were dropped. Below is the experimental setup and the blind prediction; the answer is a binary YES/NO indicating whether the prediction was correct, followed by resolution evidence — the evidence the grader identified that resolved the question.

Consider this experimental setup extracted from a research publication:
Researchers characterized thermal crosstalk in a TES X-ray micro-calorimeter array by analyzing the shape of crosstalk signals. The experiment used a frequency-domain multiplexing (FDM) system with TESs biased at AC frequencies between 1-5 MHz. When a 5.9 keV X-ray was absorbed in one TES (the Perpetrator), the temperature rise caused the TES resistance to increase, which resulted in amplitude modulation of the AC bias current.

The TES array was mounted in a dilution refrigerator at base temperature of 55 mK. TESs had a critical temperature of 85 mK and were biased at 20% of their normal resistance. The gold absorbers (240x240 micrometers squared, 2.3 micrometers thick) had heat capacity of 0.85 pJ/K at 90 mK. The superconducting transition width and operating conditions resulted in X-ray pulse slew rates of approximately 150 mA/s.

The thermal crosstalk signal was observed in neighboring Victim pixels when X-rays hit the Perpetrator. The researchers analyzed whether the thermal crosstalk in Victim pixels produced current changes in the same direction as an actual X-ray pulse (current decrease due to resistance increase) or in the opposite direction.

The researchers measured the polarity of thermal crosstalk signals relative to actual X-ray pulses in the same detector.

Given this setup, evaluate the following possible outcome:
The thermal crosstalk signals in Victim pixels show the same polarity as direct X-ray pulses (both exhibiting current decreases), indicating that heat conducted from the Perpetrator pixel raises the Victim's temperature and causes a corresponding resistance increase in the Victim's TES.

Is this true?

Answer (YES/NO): YES